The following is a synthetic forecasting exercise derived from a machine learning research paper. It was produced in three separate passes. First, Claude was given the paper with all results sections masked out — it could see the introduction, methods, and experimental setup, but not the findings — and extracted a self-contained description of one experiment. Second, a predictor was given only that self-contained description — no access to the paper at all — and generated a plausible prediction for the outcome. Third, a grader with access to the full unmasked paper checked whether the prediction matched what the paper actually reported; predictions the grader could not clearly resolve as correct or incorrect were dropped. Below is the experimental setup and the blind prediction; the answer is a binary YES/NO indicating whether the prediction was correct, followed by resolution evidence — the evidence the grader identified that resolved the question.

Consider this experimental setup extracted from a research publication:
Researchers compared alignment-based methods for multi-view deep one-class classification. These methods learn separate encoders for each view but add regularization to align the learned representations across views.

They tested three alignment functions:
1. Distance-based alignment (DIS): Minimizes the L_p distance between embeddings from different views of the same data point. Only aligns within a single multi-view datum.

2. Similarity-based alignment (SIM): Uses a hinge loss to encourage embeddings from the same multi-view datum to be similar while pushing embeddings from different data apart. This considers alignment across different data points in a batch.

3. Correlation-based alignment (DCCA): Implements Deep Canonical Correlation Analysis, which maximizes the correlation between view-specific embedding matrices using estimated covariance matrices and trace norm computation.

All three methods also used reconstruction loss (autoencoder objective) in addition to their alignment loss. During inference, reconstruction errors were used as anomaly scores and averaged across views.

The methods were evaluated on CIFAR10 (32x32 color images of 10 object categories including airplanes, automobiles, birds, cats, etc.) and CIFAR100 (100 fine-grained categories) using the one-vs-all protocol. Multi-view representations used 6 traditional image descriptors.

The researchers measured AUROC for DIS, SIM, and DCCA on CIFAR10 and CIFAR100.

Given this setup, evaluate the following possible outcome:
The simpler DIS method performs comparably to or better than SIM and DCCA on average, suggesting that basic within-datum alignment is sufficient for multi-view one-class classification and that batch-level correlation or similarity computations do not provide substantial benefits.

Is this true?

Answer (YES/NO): NO